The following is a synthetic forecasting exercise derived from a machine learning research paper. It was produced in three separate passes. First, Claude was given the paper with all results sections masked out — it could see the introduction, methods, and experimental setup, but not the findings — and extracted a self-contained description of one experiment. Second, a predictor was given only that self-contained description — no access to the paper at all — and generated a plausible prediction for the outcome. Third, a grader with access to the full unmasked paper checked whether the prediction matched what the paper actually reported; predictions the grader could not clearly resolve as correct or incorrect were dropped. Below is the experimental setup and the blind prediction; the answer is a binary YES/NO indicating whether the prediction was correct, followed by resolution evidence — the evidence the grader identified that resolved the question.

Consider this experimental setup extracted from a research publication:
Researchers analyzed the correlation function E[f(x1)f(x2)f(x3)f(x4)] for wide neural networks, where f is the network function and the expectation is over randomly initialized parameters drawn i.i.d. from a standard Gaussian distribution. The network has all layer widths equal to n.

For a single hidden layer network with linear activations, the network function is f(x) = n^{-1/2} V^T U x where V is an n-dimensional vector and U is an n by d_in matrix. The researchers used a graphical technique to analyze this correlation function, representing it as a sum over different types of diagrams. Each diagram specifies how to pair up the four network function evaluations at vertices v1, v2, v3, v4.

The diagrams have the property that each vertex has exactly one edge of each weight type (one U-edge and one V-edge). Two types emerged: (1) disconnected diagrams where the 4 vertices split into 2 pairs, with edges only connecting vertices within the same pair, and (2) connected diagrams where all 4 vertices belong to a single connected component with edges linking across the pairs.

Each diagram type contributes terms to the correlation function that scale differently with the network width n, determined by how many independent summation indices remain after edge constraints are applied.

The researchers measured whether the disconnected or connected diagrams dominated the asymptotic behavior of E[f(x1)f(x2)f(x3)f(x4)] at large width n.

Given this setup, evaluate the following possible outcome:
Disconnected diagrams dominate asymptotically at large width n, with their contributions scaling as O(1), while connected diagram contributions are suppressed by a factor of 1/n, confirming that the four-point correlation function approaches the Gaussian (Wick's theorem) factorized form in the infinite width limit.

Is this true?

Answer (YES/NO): YES